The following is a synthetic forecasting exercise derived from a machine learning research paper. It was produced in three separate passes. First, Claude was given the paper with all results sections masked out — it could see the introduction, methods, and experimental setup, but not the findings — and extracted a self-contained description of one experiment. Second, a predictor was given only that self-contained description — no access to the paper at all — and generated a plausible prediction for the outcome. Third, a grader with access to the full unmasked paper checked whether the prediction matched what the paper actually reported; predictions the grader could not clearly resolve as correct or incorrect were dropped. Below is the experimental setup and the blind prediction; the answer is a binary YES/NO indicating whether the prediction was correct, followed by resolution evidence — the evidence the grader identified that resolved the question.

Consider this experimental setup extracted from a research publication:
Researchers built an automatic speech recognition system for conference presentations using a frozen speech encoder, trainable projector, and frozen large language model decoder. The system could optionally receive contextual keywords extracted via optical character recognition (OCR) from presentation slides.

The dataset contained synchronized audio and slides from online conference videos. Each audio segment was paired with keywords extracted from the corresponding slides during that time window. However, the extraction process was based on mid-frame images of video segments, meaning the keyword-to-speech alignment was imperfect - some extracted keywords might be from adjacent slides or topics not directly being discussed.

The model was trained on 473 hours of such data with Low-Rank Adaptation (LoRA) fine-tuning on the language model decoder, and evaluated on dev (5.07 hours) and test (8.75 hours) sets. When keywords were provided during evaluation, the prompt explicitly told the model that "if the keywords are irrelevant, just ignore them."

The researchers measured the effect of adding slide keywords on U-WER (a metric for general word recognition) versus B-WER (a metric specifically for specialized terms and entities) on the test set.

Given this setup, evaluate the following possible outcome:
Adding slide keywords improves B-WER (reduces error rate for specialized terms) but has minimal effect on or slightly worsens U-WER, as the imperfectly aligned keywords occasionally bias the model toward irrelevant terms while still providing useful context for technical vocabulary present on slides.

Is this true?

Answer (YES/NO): YES